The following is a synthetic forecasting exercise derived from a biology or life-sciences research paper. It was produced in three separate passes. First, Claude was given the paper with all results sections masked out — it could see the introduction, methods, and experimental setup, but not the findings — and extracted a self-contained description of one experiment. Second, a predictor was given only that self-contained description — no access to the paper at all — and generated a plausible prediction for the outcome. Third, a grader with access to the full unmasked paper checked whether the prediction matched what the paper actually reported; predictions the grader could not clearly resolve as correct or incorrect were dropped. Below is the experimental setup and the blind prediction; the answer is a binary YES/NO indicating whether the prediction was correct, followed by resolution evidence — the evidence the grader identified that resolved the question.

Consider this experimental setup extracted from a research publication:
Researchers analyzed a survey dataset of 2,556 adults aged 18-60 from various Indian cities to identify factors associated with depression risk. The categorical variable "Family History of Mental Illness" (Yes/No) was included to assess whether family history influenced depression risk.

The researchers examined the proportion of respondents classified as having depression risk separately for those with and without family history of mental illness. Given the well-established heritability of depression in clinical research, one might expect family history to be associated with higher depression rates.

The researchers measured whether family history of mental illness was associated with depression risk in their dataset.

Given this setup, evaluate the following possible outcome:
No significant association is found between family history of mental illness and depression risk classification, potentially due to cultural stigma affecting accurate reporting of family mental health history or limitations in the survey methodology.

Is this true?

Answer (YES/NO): YES